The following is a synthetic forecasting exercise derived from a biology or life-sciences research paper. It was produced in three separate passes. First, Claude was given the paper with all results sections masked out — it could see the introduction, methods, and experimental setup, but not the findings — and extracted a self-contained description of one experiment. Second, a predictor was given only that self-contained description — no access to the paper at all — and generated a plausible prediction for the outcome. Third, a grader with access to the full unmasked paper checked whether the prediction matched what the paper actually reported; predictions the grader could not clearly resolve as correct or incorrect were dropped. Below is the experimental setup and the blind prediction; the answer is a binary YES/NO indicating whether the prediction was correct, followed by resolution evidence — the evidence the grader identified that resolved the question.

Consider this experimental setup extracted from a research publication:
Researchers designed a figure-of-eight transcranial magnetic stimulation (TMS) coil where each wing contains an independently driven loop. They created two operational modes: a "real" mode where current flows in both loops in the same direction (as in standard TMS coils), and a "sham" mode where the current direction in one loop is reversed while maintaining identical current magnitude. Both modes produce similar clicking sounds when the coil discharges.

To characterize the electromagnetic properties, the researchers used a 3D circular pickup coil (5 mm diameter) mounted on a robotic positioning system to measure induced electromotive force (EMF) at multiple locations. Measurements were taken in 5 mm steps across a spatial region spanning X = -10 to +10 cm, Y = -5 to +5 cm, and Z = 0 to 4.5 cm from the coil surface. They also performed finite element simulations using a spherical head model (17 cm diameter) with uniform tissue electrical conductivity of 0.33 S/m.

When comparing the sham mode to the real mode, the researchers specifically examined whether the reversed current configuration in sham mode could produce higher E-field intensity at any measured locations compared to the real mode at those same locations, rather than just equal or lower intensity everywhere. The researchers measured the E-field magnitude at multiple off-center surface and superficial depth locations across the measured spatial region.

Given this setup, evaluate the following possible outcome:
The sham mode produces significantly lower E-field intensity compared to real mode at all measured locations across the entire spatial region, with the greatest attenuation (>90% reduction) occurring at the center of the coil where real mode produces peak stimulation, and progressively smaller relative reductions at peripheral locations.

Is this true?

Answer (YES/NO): NO